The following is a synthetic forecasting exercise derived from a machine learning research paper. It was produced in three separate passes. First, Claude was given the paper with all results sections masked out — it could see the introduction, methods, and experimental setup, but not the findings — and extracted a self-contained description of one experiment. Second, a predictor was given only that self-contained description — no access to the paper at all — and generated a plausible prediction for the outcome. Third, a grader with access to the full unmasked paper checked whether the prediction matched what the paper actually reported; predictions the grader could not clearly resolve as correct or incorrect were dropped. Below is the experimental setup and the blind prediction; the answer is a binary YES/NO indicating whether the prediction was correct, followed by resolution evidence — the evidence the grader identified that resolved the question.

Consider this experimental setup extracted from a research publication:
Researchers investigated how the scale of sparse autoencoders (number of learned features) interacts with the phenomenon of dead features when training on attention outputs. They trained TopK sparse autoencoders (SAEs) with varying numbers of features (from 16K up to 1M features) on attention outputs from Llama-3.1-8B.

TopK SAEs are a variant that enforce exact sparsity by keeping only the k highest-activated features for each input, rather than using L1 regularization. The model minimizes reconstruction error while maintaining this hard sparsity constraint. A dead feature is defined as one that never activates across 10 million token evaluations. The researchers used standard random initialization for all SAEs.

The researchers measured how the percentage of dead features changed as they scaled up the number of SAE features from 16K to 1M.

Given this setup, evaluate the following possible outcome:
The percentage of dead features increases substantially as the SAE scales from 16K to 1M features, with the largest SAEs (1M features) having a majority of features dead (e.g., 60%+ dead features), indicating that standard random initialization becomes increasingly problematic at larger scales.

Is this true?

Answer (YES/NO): YES